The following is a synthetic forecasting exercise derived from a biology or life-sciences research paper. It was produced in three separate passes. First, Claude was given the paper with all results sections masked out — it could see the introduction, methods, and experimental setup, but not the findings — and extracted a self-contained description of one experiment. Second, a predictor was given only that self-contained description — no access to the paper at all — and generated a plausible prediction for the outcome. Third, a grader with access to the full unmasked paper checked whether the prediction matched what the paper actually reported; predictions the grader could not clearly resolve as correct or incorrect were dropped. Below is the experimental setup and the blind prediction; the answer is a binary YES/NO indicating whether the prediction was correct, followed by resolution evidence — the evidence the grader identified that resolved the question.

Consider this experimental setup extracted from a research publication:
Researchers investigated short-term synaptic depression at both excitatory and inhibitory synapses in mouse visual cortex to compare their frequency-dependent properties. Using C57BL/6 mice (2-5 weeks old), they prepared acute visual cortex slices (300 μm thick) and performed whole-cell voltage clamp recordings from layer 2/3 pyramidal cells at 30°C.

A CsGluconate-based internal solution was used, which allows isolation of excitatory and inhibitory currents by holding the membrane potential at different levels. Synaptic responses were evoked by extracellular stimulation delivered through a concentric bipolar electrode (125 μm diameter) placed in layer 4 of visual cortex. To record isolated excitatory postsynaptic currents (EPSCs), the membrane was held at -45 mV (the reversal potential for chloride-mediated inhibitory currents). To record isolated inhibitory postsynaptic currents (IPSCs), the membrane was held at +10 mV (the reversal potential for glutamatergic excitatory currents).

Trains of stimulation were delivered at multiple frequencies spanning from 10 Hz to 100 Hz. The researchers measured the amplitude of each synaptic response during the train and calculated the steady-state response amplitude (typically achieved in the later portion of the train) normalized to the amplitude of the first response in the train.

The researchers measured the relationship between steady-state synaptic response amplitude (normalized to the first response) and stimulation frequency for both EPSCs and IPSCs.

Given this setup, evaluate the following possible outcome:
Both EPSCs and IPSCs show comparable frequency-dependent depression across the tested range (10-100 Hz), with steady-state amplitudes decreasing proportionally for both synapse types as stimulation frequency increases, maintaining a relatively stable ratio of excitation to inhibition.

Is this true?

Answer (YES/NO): NO